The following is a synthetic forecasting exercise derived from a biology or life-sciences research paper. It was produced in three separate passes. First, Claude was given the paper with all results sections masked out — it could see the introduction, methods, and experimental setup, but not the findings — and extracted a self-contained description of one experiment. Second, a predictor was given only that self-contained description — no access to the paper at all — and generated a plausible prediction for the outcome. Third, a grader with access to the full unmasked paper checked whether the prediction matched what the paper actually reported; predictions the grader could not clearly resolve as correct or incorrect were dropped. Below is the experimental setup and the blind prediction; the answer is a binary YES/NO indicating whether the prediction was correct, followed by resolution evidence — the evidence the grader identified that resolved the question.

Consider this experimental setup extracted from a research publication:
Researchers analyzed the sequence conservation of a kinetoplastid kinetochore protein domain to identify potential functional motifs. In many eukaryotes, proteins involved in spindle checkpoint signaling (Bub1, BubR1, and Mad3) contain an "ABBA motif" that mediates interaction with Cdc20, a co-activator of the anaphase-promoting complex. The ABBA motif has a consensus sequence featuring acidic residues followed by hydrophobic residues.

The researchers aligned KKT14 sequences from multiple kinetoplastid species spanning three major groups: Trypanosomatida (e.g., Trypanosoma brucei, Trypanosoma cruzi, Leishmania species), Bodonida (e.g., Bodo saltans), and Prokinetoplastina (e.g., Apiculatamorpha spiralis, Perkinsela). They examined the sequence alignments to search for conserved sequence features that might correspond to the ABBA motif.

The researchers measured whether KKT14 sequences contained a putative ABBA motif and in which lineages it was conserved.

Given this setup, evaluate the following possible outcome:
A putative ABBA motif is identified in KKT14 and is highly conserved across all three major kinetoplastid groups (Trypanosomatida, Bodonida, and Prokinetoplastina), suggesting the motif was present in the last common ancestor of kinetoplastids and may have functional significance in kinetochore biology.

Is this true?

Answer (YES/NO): NO